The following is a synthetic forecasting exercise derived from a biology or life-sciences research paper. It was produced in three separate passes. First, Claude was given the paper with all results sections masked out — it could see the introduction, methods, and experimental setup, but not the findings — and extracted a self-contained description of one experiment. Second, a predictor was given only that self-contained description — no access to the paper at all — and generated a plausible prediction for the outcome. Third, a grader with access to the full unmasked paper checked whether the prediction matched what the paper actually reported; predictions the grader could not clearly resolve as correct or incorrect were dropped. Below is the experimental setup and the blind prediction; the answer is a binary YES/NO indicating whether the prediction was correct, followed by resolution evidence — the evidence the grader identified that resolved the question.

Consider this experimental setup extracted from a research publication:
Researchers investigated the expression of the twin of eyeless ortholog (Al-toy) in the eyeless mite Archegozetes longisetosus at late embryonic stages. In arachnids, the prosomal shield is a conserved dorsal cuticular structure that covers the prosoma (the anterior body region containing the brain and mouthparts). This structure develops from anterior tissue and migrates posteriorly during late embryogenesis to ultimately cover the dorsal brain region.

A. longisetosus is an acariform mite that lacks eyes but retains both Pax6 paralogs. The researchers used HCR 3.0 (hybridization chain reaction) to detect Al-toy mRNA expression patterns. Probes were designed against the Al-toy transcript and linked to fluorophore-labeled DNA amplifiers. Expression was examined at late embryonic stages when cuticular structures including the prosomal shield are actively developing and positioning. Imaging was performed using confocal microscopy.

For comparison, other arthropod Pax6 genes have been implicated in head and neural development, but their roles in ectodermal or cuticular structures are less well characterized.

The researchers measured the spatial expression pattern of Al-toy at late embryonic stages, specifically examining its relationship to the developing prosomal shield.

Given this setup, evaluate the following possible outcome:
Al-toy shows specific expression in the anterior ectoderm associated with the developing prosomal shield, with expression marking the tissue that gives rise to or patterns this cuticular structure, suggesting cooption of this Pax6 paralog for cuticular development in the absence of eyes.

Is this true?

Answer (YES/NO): YES